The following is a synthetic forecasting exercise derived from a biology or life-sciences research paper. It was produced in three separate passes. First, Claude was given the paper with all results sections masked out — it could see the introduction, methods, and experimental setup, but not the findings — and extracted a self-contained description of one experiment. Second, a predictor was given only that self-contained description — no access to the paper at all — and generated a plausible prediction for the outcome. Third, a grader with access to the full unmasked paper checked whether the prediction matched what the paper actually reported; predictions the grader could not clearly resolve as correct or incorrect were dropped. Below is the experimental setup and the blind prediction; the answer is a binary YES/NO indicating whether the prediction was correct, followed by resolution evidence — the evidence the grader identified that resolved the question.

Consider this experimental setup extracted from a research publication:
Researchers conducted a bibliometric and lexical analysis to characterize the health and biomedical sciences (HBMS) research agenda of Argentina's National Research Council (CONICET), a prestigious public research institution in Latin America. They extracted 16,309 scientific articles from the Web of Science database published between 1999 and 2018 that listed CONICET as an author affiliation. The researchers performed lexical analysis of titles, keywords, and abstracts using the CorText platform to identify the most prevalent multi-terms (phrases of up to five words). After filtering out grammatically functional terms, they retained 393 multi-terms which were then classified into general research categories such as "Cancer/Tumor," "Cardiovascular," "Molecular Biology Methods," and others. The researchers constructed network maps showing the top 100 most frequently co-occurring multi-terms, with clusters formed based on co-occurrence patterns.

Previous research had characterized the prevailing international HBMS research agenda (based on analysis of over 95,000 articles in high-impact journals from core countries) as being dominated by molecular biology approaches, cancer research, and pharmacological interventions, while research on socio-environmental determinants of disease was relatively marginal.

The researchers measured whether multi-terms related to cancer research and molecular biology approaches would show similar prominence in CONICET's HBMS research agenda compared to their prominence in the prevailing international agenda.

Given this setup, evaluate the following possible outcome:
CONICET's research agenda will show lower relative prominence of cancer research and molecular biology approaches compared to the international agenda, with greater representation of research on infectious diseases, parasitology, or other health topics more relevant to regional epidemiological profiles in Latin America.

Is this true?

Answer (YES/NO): NO